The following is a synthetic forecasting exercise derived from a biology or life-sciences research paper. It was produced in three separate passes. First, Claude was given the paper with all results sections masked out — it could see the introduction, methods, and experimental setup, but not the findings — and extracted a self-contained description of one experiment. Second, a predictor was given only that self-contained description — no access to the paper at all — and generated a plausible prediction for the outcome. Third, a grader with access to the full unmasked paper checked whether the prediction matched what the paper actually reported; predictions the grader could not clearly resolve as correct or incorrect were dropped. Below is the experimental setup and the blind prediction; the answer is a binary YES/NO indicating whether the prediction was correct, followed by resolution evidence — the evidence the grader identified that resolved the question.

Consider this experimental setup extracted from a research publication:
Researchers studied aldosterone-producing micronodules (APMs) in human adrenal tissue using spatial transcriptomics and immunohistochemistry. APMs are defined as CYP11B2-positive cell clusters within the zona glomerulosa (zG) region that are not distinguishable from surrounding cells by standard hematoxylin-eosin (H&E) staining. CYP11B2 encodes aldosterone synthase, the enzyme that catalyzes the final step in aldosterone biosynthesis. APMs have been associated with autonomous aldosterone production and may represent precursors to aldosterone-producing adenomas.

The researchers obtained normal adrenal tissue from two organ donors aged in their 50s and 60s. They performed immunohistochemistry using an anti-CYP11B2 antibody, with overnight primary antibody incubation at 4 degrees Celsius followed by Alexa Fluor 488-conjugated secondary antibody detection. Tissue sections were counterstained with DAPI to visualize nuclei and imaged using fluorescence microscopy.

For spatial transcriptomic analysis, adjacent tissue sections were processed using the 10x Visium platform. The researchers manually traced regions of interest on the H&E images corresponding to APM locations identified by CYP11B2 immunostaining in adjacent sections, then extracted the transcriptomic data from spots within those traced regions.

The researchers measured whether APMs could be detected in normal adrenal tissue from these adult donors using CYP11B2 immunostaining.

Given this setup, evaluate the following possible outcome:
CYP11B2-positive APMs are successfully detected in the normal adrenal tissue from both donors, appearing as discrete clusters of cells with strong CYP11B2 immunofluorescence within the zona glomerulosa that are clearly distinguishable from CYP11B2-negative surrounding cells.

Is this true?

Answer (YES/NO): NO